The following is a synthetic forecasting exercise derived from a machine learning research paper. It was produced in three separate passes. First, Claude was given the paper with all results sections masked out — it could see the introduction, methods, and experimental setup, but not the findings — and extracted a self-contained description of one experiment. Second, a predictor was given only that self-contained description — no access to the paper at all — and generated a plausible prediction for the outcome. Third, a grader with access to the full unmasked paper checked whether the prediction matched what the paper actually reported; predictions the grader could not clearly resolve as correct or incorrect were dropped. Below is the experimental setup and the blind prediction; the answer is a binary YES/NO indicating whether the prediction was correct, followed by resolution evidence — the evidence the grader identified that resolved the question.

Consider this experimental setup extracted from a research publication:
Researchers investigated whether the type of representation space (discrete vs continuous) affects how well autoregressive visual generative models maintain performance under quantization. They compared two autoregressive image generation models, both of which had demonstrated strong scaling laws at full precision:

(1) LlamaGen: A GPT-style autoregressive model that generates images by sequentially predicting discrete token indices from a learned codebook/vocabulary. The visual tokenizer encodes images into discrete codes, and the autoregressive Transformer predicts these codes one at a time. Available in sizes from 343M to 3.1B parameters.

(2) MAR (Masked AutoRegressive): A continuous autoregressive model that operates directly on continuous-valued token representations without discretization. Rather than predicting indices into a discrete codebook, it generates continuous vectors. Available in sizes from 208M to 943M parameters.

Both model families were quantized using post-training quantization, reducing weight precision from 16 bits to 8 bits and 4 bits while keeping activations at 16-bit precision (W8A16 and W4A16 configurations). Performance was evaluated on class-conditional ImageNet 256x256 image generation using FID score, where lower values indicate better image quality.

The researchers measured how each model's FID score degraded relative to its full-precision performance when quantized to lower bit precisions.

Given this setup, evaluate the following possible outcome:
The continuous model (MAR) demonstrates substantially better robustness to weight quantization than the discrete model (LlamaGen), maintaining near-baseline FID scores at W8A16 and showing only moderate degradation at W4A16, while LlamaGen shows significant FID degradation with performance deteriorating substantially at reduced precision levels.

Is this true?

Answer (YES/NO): NO